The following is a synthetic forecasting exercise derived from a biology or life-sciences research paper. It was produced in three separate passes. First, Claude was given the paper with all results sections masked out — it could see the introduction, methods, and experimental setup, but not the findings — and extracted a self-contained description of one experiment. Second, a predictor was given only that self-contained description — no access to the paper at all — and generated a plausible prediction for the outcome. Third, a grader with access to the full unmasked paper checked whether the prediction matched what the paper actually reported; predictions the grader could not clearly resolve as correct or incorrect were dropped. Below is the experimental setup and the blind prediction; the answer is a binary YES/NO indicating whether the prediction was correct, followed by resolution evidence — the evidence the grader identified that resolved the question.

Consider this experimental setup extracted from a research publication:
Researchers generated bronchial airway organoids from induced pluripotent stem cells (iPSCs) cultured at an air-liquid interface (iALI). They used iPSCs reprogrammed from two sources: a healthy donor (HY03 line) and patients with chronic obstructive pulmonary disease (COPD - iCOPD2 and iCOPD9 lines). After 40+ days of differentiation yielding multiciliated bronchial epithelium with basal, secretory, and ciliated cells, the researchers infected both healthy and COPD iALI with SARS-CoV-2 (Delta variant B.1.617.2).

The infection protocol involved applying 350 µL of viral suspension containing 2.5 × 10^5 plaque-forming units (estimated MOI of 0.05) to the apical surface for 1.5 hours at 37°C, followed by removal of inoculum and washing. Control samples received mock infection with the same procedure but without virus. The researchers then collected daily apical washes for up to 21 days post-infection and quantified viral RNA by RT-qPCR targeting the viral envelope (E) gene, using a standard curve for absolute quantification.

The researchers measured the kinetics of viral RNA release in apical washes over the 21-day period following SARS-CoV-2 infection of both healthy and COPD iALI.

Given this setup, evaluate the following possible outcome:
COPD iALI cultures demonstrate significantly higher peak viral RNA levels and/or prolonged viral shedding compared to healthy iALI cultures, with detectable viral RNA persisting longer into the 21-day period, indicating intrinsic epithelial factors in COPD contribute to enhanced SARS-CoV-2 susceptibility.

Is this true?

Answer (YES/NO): NO